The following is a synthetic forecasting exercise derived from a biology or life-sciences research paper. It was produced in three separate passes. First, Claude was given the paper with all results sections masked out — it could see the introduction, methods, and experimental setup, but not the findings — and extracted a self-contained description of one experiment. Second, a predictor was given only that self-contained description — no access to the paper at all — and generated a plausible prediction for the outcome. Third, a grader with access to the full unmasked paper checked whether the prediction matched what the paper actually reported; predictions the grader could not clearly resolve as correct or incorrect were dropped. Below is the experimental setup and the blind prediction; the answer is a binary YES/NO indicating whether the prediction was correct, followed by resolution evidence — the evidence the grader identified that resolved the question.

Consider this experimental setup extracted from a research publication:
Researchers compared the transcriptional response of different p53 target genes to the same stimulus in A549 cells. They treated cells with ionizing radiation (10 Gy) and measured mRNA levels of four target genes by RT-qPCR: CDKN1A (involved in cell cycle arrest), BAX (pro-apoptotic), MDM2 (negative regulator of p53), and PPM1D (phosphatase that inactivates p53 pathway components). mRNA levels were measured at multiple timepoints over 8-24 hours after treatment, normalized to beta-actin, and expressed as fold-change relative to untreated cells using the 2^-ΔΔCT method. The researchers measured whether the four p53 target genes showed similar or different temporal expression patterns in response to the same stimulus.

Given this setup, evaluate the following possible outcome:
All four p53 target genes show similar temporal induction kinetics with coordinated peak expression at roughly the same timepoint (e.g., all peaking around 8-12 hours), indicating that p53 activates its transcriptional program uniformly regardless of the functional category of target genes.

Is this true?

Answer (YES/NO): NO